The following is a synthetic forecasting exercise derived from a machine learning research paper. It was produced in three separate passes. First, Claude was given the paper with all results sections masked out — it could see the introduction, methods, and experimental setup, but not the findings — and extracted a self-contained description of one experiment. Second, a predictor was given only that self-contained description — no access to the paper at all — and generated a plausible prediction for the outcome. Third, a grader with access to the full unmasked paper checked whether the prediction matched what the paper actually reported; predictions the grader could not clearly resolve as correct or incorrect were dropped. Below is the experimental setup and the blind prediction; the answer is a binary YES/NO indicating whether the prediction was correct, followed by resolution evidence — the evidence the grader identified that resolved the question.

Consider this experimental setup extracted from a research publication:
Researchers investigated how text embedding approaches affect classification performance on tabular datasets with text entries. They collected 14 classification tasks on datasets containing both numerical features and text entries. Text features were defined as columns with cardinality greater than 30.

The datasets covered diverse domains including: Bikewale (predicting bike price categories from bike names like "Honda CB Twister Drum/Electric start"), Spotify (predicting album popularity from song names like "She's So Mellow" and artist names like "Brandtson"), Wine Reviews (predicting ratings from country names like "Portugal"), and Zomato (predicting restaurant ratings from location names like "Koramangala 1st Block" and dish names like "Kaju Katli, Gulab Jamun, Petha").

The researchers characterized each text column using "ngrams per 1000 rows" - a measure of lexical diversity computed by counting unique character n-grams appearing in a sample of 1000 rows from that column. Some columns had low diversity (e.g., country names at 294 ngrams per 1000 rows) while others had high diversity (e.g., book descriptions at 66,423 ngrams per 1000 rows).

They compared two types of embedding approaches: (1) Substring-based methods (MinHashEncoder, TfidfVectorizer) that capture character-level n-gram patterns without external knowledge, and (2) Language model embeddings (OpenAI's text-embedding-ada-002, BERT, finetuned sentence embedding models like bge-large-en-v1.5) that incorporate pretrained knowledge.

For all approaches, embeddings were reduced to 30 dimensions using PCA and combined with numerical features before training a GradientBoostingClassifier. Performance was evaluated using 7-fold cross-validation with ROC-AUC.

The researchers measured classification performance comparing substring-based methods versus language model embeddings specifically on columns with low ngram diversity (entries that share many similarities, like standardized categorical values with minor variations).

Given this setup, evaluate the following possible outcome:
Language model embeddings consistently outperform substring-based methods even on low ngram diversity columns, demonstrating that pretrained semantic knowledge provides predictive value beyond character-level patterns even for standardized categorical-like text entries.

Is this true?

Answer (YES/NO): NO